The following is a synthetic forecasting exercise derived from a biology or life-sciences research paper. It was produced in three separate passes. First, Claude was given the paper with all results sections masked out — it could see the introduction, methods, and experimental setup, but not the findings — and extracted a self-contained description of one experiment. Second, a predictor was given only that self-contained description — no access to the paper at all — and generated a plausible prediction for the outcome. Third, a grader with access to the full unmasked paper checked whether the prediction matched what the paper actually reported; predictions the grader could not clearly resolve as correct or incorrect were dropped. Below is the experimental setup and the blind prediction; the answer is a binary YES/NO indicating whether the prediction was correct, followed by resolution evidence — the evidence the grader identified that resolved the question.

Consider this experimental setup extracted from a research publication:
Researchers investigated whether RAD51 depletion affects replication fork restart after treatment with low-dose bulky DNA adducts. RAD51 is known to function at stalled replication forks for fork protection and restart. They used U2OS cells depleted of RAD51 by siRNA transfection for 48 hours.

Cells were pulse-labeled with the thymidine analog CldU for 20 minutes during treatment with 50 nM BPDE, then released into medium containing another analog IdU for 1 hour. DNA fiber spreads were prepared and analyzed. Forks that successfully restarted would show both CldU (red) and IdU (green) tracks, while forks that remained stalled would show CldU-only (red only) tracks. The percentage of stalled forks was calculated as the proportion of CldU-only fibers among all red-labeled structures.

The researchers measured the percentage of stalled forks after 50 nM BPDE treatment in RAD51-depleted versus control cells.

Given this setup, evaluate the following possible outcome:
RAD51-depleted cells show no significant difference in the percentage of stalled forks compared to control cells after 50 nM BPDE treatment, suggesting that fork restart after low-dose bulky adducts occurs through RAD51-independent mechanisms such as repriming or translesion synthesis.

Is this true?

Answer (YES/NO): YES